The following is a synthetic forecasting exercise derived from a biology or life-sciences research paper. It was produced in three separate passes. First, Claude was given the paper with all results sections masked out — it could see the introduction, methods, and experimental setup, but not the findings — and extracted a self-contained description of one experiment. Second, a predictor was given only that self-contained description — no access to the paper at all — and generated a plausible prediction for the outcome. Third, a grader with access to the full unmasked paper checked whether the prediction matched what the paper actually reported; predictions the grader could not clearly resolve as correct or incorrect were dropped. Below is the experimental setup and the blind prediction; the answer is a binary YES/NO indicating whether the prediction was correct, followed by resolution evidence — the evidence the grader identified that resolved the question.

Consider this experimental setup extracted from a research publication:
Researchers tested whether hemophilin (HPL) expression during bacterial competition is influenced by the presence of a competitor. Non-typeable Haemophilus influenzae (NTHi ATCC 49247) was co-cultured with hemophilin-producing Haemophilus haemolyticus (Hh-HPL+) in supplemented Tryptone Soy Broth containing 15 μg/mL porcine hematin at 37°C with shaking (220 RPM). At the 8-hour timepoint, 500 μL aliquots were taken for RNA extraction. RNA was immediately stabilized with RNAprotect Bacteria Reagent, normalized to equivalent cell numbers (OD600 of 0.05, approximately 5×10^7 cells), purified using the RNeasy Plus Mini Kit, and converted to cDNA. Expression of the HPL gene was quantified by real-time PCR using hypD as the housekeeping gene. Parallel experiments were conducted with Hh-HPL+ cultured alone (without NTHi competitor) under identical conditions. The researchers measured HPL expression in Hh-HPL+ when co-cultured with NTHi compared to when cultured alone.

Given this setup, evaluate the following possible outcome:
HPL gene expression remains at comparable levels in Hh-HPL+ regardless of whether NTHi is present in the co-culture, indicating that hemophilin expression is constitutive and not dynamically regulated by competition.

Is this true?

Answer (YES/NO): NO